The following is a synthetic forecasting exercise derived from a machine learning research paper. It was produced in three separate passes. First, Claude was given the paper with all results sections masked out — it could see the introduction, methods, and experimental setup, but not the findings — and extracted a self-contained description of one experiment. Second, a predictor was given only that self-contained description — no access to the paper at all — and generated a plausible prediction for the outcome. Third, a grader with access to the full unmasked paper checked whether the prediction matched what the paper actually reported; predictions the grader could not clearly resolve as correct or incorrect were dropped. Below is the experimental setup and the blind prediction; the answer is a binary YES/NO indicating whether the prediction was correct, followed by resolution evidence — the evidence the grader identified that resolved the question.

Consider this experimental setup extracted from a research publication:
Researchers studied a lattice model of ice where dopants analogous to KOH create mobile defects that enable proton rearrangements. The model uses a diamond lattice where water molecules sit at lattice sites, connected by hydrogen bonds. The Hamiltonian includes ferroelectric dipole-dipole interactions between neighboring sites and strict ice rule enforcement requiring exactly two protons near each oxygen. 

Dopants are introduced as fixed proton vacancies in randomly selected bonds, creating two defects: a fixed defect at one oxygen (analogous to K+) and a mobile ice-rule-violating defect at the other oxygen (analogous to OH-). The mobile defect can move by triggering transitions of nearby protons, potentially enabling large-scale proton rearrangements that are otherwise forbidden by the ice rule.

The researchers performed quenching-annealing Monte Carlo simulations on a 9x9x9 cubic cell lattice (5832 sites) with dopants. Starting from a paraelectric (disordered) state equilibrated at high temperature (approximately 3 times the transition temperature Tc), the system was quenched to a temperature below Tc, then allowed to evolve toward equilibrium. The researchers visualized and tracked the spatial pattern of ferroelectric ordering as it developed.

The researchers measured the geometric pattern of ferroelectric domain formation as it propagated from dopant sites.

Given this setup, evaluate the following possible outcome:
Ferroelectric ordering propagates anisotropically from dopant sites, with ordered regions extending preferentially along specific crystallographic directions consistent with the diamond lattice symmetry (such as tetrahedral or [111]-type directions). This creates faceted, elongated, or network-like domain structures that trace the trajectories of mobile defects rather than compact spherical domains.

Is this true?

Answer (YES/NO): YES